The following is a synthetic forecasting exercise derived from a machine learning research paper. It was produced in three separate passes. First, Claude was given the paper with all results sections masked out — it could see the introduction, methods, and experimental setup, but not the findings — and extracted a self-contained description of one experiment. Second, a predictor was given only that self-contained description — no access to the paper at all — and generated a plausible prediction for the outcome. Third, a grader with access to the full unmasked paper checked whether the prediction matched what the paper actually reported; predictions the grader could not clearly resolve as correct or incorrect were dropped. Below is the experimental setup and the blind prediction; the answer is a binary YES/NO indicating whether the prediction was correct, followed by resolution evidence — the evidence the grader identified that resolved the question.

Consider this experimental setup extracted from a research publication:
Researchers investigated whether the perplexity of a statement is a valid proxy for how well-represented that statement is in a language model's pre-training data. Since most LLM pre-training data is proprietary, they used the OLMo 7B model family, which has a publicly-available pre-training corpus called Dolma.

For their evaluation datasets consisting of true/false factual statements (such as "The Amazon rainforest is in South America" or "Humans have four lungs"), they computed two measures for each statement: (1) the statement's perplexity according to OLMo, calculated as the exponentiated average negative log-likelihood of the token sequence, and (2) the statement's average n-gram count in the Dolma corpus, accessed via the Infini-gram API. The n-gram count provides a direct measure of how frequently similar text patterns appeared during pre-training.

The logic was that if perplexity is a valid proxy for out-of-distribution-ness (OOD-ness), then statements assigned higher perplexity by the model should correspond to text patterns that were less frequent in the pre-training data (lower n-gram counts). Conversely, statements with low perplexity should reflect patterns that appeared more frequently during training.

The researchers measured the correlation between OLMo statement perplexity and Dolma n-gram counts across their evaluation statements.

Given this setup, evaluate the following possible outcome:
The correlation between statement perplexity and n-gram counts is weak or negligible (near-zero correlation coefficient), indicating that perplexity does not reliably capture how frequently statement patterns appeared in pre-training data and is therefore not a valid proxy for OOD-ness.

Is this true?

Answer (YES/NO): NO